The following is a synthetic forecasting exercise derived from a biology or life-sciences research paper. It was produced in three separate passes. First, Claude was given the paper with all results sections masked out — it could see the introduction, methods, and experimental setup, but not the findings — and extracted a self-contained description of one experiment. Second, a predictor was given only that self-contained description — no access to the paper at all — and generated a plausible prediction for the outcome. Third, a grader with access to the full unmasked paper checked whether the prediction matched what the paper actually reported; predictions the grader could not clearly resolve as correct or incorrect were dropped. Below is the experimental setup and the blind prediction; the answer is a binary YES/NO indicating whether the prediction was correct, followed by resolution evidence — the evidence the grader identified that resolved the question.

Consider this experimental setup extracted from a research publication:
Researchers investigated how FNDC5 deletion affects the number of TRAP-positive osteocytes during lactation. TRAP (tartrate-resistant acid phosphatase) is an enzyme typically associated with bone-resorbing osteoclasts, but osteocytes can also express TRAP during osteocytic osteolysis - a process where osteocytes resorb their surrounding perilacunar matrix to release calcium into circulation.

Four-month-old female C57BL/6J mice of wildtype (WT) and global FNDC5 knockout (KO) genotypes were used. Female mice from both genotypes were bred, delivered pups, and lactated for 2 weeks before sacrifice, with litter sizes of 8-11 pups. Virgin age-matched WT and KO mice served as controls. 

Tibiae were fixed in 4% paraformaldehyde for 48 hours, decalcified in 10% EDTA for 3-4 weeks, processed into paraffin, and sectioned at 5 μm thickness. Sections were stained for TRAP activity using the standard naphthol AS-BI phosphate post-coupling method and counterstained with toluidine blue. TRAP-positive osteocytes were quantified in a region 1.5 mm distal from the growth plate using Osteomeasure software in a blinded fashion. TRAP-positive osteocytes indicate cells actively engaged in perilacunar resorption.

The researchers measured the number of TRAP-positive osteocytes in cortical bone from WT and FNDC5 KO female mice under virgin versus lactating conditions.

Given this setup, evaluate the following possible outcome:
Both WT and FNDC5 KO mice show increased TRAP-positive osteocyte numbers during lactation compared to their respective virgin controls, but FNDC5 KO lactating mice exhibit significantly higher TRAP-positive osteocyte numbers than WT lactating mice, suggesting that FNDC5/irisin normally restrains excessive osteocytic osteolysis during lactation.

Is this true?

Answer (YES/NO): NO